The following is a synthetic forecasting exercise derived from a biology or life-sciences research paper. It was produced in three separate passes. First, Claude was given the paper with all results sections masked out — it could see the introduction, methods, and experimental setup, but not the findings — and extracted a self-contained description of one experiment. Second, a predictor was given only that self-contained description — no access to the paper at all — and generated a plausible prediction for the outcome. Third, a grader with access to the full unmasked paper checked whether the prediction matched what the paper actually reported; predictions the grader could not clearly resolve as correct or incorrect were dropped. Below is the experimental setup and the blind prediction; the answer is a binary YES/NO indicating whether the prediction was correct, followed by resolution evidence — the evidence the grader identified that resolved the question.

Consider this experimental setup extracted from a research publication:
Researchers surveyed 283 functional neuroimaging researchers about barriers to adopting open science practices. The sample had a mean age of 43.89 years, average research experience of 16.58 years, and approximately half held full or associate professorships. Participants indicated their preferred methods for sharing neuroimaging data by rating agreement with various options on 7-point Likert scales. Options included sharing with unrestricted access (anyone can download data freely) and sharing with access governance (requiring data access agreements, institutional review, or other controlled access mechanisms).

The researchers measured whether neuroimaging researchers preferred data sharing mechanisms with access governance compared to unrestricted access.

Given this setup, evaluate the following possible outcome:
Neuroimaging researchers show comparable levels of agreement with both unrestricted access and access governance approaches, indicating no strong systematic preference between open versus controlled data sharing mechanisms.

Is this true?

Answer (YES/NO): NO